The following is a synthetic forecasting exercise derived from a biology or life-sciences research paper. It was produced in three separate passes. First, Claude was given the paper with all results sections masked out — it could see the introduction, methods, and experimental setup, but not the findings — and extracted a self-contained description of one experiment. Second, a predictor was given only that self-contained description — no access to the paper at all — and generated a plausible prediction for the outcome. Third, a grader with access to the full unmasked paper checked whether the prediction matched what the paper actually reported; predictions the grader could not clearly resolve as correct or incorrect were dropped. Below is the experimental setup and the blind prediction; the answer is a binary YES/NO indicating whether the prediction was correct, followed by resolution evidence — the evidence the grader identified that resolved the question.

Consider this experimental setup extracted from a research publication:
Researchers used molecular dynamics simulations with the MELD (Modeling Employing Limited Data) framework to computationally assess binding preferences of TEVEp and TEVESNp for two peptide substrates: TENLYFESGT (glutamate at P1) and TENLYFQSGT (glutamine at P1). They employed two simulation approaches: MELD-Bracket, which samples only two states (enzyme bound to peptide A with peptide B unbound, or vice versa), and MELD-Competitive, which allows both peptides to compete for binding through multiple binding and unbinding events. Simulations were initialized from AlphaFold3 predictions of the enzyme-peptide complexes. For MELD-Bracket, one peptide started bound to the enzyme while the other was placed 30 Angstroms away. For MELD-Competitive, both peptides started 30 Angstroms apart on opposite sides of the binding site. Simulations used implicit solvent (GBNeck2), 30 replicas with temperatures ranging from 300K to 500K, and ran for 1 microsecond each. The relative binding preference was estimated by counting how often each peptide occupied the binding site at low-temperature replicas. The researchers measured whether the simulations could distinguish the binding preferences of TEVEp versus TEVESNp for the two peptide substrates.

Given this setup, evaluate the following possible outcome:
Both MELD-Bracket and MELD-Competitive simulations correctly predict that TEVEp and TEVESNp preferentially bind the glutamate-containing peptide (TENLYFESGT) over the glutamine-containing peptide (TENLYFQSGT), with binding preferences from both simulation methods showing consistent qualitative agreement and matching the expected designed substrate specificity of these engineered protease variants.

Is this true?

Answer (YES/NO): NO